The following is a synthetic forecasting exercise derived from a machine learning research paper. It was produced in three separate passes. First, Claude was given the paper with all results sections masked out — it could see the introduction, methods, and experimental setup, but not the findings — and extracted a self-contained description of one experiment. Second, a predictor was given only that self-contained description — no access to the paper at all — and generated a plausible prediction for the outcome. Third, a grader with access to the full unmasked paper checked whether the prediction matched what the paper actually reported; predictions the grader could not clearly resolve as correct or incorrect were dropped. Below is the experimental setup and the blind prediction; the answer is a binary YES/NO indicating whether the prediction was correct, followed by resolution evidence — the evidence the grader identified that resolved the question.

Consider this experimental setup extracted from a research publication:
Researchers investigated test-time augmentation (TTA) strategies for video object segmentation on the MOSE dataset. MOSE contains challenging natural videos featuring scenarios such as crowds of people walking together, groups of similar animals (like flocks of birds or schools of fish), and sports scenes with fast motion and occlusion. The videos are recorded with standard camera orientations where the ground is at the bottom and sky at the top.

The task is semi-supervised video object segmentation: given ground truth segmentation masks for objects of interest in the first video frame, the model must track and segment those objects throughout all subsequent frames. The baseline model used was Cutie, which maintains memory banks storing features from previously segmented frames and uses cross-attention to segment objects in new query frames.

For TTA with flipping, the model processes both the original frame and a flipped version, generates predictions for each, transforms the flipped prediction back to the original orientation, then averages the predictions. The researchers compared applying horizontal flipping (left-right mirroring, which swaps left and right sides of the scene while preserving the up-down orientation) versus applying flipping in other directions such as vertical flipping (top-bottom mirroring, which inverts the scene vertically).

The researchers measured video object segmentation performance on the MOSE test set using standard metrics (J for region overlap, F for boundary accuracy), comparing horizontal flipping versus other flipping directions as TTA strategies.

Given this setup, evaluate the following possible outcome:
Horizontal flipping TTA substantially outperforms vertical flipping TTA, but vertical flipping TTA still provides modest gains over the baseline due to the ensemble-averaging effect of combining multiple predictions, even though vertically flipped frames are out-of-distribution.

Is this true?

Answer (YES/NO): NO